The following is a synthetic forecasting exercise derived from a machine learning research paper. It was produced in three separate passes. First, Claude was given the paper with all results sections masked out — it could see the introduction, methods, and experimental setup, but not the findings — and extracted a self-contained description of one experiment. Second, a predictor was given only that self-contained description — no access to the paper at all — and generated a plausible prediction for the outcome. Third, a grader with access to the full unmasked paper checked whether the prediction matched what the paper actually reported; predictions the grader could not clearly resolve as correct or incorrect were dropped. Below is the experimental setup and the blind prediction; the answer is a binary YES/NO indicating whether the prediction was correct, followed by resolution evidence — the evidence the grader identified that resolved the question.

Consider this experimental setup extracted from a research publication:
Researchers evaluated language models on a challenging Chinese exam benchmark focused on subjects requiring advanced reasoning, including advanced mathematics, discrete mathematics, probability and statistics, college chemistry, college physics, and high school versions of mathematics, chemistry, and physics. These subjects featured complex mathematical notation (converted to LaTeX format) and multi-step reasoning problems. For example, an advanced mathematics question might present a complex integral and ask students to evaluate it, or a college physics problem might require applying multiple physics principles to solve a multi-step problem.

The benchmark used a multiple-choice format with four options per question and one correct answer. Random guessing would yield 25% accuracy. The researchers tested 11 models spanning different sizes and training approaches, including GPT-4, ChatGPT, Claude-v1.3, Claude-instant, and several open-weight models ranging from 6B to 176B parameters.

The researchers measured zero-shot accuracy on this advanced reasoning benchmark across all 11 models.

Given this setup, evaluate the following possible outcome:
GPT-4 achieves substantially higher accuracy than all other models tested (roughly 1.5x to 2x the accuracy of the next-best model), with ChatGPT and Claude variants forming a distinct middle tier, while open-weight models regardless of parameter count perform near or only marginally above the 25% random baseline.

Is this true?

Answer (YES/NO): NO